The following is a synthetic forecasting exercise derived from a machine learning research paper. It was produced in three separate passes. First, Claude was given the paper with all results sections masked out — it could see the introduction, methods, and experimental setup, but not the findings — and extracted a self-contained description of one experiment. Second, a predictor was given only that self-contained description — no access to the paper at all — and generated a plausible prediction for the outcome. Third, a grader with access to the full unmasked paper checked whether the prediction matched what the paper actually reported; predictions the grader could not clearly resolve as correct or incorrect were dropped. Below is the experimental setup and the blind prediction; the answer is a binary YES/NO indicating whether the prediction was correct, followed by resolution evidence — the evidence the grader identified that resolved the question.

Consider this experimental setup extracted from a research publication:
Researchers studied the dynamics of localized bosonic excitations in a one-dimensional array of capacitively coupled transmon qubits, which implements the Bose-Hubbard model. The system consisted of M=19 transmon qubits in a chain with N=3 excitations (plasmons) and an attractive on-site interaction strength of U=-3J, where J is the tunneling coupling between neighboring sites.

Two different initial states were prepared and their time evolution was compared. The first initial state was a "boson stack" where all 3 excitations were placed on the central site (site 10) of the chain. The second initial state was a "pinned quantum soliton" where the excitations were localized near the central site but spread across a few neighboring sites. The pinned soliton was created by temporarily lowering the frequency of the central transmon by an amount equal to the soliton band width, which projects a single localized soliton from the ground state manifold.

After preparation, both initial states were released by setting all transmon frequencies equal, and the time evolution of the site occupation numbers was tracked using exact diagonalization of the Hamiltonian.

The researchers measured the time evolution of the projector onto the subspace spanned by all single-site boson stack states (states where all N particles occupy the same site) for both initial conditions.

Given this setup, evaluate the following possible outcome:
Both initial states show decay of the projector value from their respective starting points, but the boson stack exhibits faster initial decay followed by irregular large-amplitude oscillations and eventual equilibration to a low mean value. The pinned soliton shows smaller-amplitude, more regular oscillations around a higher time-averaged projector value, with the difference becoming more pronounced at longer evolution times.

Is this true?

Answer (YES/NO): NO